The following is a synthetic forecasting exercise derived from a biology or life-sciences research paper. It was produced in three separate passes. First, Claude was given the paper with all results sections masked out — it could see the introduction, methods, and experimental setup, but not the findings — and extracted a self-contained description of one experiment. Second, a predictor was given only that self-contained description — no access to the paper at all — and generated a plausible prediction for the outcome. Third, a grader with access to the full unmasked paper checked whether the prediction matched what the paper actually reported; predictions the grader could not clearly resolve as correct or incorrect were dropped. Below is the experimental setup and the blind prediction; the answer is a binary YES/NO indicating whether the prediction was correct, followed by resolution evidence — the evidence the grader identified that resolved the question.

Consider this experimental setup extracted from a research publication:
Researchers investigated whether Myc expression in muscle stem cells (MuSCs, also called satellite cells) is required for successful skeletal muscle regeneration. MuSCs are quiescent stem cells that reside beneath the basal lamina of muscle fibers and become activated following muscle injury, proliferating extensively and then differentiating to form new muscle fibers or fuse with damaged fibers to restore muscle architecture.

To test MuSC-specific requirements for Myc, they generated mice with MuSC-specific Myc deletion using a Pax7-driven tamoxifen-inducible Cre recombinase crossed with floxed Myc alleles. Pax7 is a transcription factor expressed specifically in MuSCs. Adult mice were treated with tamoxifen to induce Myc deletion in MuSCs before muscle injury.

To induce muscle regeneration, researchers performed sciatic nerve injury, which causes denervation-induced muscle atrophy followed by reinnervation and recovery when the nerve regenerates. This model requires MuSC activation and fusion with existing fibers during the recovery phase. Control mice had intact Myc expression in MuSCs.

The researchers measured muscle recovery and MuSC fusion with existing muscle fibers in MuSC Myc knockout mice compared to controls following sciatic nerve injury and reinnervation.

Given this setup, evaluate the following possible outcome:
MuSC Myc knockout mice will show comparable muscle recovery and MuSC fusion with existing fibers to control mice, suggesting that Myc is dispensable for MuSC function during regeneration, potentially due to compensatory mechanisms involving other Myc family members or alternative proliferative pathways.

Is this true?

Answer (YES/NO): NO